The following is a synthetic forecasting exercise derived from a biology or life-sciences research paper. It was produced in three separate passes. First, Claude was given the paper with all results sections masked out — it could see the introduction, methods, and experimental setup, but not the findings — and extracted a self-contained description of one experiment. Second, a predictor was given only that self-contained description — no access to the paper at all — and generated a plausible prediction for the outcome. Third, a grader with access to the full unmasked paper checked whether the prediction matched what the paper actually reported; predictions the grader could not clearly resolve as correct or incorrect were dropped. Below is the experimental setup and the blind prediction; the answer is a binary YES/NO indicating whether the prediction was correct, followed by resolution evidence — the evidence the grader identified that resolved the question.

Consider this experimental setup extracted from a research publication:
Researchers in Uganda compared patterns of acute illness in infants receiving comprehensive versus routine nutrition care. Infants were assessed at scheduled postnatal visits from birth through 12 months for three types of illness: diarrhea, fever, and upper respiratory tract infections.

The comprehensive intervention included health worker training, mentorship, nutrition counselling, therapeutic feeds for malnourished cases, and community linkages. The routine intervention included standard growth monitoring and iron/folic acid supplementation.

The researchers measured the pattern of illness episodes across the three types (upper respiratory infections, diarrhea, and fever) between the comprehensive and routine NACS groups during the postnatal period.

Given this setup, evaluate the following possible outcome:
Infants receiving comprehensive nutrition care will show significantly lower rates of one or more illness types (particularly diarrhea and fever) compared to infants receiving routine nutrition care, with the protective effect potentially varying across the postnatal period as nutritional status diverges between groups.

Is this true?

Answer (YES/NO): YES